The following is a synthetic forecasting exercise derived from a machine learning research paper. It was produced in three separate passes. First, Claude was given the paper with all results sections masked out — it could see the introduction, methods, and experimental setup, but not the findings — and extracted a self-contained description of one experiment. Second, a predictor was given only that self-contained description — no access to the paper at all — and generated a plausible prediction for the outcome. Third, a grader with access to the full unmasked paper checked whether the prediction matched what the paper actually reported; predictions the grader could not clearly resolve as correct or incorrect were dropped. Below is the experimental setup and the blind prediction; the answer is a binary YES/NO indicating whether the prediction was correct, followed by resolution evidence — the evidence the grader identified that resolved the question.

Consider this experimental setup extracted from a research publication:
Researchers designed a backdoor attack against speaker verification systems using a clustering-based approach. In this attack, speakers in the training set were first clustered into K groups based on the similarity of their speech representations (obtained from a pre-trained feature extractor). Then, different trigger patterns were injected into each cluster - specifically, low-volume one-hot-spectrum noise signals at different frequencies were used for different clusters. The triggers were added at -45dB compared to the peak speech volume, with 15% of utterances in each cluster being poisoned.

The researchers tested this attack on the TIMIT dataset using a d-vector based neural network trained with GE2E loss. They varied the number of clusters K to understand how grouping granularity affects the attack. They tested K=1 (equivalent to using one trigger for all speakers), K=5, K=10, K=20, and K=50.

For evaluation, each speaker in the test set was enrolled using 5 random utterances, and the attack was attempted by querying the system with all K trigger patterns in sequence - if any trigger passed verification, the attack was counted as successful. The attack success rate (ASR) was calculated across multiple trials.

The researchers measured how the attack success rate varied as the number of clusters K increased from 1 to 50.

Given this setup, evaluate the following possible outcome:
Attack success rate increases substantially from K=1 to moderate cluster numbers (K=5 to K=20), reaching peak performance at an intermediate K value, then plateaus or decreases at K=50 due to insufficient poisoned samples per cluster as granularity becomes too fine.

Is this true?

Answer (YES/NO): NO